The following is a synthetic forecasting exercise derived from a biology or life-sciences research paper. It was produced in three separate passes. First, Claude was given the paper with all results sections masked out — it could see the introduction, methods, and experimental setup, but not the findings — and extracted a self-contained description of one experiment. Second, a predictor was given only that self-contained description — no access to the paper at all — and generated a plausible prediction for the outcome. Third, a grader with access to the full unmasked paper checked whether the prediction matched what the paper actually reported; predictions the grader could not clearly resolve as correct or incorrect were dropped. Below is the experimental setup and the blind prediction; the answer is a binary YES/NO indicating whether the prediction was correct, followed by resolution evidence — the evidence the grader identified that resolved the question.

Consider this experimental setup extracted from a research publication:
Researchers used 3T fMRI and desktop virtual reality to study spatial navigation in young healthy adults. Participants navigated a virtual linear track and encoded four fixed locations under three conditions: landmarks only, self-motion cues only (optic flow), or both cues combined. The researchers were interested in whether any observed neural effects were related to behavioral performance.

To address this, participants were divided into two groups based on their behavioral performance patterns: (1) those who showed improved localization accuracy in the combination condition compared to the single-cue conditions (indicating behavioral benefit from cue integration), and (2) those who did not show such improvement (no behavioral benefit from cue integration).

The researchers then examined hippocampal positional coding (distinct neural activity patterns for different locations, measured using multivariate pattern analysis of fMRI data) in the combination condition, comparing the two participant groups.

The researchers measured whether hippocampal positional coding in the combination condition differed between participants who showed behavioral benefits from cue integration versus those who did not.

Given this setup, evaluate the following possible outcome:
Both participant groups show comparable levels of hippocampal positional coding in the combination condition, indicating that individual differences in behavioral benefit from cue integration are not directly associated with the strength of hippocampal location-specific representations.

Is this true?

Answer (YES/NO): NO